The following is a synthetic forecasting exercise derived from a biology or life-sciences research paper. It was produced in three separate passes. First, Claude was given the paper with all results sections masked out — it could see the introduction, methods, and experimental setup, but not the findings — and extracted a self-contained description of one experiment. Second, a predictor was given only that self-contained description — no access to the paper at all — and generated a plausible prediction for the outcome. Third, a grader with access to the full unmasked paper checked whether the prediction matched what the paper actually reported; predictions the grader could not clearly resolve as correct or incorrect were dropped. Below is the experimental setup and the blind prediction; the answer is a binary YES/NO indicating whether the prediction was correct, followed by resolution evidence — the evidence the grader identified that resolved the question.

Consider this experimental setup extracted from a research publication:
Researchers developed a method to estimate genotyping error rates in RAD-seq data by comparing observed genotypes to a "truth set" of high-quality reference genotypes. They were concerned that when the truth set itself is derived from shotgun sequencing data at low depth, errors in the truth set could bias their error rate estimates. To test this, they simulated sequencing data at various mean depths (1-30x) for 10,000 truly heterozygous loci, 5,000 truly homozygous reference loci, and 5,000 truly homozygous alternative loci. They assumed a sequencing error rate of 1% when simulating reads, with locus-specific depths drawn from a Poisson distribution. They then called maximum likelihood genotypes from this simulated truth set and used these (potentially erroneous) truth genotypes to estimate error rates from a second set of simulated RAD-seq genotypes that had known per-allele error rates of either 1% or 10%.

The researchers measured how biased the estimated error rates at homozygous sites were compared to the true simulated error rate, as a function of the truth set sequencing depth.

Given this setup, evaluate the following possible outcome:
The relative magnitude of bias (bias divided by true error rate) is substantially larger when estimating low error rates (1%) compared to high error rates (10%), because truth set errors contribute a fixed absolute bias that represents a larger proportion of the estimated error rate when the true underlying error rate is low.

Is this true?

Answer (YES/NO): NO